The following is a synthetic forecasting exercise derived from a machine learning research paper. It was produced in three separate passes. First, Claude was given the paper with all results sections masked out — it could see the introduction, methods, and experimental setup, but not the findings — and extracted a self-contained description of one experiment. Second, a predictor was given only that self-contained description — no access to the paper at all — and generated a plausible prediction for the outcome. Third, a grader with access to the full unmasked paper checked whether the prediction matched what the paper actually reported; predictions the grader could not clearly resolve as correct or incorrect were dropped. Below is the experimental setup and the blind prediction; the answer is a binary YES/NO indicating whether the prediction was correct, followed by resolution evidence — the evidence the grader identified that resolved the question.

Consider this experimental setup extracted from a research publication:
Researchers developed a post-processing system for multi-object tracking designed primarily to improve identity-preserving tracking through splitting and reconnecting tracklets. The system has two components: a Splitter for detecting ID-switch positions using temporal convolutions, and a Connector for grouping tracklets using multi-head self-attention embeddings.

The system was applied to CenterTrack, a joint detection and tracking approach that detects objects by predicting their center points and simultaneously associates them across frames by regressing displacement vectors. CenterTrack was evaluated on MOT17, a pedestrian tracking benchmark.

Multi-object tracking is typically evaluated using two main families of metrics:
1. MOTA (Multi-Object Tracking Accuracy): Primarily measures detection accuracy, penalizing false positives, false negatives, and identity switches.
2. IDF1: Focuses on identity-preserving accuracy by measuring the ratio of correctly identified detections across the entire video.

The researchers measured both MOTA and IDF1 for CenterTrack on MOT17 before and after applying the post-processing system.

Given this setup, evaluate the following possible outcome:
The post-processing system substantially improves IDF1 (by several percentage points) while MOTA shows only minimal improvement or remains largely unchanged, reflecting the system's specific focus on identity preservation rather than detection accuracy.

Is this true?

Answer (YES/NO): YES